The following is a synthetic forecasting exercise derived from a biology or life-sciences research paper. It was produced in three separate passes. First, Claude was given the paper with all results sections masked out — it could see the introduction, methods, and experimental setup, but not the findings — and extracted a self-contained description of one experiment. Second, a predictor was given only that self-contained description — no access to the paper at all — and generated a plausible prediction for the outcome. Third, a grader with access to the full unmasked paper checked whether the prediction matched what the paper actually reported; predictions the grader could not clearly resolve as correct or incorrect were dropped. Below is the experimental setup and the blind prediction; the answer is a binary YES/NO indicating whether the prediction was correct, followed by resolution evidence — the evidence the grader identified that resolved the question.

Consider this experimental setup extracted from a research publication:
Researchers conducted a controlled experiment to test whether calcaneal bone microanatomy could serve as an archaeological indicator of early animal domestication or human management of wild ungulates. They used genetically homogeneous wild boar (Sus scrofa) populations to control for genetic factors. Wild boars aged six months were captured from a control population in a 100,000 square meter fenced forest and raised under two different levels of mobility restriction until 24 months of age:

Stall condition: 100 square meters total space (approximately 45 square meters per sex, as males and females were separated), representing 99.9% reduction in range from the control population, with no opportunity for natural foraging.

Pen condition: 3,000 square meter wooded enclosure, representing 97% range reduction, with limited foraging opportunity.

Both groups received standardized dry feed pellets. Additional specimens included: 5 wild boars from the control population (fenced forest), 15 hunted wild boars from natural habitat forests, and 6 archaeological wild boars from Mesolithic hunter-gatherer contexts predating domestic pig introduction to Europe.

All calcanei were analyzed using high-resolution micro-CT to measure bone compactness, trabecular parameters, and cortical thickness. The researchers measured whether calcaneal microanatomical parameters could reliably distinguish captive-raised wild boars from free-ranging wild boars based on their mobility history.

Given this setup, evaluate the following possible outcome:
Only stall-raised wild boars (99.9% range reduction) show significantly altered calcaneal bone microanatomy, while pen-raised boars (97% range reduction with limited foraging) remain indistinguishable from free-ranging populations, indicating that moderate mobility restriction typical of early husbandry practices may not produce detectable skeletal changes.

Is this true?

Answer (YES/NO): NO